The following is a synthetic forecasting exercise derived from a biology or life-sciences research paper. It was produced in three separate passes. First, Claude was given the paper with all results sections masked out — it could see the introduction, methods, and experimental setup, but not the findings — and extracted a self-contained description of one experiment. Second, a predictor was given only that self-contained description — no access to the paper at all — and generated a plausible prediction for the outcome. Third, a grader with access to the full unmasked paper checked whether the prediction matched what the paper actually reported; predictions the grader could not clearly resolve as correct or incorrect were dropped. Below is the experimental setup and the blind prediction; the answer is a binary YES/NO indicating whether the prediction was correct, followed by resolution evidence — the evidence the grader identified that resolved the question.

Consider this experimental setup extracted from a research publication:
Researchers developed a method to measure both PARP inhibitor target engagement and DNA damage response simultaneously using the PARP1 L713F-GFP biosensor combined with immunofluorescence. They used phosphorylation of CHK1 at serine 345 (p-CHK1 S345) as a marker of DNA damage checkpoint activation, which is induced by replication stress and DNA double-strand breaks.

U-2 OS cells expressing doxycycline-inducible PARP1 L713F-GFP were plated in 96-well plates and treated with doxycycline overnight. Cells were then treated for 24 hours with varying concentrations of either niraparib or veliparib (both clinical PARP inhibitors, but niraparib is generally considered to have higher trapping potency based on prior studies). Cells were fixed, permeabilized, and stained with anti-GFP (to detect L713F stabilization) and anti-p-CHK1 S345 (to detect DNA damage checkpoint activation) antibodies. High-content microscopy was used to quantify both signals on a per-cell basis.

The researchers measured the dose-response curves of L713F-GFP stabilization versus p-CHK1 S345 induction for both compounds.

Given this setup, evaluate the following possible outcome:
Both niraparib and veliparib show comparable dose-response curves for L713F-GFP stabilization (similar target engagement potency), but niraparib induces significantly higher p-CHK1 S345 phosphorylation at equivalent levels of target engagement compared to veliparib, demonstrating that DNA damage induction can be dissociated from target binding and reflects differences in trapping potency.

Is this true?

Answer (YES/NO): YES